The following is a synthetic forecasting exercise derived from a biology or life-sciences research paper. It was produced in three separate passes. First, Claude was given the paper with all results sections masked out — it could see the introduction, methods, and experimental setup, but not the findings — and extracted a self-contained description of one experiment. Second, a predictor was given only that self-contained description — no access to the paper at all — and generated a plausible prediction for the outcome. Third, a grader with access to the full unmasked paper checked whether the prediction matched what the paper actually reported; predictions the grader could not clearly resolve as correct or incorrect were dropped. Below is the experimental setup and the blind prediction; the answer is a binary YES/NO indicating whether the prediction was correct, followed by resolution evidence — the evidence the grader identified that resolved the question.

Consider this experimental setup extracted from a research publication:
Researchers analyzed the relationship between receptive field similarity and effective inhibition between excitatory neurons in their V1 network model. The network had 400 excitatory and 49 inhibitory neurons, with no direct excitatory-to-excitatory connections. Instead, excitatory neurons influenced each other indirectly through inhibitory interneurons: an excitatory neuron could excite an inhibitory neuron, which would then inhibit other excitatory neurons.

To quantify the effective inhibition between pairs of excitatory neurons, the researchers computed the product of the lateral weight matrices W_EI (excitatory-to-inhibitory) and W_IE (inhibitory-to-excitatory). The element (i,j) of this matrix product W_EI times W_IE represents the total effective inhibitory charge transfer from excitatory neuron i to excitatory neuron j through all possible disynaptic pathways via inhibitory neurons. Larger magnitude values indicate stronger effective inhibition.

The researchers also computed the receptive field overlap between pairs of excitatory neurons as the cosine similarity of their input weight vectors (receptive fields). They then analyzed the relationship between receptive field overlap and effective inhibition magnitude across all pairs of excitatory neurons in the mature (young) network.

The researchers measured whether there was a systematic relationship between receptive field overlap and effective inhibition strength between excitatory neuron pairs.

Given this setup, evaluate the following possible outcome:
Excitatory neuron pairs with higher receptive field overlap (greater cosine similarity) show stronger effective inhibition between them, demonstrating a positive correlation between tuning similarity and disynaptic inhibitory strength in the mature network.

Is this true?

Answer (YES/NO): YES